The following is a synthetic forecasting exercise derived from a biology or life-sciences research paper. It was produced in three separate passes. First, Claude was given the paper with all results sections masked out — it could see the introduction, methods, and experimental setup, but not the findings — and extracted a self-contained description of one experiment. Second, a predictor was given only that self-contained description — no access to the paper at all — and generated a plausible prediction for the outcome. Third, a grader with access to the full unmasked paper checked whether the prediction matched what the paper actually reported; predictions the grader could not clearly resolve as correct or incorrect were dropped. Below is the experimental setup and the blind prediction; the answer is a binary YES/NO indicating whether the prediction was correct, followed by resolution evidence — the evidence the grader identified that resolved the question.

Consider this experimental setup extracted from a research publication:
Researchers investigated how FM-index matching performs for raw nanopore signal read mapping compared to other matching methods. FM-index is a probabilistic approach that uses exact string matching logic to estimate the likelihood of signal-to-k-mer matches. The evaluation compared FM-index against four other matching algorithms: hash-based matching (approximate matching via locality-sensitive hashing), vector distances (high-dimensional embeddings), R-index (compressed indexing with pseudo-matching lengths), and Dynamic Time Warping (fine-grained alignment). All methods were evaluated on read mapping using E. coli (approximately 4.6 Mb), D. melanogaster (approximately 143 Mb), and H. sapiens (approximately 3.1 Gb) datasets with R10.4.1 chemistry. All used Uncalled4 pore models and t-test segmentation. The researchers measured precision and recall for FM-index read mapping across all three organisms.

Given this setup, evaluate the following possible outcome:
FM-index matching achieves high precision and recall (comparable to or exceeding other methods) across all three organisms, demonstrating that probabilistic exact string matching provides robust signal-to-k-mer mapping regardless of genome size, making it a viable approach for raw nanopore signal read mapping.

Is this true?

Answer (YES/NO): NO